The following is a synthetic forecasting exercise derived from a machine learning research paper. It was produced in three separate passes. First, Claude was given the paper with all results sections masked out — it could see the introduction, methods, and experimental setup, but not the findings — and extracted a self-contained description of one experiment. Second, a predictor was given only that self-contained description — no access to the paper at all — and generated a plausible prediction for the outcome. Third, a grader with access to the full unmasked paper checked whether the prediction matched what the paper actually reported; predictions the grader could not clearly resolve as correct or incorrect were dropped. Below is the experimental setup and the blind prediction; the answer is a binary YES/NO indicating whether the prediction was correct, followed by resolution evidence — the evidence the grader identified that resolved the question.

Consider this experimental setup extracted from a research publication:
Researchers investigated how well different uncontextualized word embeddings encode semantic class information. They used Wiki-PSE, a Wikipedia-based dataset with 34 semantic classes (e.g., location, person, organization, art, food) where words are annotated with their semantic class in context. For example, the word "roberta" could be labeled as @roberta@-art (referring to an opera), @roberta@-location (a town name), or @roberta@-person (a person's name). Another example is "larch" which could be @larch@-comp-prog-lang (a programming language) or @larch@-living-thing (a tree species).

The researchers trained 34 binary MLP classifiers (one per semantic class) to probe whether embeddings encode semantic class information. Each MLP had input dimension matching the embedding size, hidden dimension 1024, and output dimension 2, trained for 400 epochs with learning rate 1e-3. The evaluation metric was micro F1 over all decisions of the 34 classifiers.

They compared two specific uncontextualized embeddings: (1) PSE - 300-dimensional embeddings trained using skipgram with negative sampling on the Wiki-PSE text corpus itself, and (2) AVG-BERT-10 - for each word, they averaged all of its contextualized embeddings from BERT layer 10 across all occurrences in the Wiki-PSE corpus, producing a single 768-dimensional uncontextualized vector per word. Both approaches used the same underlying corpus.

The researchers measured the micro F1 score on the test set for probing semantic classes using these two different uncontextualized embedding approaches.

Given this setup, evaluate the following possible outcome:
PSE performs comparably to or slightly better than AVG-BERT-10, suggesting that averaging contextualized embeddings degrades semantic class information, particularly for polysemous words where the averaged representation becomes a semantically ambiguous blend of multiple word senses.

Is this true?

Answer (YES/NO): NO